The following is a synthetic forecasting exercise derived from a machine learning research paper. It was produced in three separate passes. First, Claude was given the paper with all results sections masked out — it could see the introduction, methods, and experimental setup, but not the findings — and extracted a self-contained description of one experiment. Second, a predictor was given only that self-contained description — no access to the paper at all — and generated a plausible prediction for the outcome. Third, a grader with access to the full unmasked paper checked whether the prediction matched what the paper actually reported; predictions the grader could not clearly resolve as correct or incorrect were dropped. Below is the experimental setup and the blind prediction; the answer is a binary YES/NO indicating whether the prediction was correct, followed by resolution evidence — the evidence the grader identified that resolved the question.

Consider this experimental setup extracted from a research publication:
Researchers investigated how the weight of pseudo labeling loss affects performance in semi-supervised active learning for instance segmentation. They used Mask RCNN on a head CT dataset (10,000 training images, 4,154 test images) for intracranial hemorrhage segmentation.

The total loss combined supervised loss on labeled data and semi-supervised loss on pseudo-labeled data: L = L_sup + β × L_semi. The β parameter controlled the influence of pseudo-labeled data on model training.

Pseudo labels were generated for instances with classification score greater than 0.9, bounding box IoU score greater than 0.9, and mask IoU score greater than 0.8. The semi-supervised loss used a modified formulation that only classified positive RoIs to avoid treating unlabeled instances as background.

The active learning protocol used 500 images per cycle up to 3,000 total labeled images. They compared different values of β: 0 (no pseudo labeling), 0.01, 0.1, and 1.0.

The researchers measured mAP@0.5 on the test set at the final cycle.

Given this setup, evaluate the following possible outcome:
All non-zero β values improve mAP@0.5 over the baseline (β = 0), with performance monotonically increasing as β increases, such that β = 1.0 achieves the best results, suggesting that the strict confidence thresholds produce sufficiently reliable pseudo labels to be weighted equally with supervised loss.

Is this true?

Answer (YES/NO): NO